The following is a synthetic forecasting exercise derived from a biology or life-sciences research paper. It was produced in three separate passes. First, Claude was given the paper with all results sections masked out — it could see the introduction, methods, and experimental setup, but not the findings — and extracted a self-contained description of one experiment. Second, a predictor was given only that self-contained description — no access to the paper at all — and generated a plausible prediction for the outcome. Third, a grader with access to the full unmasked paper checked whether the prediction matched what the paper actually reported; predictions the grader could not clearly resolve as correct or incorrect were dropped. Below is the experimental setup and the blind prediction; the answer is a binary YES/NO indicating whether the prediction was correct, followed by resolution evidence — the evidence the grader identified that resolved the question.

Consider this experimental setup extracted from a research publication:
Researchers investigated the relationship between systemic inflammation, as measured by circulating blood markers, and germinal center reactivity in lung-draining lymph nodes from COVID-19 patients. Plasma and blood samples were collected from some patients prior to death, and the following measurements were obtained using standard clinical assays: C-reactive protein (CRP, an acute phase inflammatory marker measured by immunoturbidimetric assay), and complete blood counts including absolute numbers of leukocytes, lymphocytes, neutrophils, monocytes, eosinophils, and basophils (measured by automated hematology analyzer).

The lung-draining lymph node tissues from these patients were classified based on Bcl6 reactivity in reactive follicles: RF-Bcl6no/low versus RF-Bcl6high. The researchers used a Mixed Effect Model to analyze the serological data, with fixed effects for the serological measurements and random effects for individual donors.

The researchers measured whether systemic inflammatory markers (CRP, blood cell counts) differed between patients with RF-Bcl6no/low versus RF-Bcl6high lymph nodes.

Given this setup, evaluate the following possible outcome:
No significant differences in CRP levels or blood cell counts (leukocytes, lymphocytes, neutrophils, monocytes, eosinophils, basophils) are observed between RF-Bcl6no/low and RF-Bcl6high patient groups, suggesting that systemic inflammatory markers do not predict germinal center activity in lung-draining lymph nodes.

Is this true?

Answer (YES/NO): YES